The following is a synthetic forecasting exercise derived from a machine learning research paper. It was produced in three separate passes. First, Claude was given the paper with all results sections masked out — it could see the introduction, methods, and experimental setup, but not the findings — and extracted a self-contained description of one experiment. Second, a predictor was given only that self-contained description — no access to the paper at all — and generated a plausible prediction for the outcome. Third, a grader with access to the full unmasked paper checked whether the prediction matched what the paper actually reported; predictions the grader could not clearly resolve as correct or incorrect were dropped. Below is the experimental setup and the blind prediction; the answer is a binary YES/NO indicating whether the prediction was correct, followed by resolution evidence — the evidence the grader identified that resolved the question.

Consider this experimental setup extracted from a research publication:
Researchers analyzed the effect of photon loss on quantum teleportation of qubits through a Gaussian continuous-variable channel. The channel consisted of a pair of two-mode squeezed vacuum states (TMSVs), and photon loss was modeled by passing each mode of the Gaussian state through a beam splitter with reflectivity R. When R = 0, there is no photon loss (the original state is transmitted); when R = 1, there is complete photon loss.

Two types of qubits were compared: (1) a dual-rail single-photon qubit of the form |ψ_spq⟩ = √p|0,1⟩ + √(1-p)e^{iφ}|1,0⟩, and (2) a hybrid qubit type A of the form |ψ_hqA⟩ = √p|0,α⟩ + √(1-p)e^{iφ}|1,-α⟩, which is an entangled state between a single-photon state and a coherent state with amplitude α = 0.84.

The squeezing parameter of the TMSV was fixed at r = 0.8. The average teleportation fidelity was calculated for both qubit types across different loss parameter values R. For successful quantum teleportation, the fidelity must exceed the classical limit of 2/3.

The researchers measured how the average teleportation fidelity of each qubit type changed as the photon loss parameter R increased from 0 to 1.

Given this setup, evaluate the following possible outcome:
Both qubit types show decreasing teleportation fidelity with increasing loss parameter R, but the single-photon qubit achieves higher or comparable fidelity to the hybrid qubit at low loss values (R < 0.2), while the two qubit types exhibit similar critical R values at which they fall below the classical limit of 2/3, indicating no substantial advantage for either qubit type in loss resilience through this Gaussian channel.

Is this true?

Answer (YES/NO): NO